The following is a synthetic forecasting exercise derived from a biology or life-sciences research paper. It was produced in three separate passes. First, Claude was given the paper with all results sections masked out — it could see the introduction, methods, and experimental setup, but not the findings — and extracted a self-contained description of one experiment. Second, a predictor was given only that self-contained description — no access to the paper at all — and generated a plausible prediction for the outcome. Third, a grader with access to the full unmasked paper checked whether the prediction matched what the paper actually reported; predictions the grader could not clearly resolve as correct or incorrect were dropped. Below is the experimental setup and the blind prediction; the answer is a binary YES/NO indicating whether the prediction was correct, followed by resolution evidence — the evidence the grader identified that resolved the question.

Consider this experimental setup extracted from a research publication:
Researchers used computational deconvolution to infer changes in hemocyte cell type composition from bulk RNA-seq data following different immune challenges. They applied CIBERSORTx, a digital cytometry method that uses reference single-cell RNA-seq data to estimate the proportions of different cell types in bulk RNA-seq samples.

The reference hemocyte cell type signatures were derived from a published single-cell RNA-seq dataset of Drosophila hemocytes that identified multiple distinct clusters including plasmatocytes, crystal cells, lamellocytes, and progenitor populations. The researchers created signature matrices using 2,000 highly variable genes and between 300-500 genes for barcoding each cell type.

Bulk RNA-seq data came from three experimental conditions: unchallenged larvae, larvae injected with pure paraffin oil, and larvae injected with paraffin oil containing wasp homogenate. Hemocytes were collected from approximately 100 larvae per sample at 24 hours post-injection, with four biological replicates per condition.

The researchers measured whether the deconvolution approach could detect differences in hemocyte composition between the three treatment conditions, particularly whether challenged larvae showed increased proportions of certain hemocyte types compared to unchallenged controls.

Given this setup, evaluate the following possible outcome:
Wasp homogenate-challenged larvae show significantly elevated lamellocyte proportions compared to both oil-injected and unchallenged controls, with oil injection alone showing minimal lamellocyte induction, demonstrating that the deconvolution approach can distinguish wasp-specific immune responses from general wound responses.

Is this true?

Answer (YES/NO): NO